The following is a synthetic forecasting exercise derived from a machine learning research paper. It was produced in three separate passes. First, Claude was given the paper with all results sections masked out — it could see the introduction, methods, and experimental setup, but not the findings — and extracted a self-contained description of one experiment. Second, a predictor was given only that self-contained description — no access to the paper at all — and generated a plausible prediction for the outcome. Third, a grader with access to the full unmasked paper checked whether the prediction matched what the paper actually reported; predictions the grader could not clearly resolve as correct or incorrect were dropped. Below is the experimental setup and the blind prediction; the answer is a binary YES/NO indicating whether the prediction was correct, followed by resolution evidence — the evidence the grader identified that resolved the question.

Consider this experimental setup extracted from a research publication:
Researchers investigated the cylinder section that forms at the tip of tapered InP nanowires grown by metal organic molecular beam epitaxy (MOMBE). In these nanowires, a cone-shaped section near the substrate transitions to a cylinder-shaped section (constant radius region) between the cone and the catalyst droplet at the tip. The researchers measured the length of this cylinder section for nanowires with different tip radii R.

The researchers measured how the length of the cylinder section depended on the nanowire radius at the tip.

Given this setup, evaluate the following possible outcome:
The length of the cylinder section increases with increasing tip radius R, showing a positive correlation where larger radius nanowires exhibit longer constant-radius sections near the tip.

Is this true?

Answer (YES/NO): NO